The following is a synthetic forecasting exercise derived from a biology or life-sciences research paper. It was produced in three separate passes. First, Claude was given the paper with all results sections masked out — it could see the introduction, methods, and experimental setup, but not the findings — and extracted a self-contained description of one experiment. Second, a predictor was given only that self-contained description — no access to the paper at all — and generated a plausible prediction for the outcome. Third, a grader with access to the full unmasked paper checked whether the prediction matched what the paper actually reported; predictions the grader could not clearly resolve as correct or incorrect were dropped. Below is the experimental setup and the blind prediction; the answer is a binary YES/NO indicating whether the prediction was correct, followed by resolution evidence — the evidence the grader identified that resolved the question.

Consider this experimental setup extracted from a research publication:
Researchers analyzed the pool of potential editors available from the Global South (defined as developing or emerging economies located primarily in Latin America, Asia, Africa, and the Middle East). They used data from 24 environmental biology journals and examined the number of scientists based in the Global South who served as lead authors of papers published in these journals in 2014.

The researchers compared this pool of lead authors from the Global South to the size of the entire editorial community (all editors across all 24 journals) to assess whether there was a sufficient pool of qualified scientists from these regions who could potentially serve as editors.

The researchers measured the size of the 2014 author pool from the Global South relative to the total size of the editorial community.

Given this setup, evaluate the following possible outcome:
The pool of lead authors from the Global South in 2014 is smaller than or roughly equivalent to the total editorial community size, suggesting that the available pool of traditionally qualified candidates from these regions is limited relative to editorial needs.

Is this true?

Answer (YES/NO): NO